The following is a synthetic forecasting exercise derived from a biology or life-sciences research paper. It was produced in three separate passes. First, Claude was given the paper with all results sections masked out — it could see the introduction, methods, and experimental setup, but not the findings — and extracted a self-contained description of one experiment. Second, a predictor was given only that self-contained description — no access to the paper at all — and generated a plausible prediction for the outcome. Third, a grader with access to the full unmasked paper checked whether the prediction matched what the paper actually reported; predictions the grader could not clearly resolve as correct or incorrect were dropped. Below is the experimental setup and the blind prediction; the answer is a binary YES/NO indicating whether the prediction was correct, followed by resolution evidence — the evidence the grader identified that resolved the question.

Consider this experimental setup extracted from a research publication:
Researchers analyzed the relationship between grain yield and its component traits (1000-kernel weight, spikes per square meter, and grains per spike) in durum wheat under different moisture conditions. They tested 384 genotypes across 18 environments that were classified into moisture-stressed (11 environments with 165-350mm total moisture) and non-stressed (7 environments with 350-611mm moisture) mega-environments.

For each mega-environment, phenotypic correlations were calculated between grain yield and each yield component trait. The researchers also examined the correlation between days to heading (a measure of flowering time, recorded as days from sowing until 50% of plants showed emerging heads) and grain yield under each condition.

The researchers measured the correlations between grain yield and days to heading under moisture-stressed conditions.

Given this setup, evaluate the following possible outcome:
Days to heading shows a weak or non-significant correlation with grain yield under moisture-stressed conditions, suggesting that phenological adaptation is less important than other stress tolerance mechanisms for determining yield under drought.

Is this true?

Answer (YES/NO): NO